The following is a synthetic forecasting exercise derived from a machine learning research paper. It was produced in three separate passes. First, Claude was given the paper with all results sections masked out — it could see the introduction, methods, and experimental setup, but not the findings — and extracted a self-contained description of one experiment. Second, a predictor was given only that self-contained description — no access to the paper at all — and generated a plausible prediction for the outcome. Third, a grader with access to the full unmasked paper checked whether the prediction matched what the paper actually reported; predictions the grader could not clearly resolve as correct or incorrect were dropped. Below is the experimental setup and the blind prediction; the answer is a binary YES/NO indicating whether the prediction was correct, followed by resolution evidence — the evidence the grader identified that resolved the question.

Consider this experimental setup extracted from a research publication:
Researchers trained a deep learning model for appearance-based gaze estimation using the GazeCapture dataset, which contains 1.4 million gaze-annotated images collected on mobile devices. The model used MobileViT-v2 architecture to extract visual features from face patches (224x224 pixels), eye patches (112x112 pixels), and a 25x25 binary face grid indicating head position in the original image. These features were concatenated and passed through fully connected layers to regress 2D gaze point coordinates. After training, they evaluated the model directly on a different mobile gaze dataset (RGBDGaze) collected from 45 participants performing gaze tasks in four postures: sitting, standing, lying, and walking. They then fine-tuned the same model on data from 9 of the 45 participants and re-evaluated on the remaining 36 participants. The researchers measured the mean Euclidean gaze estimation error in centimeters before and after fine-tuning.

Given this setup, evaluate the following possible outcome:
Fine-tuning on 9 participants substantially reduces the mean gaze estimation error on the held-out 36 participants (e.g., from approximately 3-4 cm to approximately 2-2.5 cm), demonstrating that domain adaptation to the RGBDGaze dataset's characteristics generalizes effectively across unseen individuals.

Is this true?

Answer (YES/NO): NO